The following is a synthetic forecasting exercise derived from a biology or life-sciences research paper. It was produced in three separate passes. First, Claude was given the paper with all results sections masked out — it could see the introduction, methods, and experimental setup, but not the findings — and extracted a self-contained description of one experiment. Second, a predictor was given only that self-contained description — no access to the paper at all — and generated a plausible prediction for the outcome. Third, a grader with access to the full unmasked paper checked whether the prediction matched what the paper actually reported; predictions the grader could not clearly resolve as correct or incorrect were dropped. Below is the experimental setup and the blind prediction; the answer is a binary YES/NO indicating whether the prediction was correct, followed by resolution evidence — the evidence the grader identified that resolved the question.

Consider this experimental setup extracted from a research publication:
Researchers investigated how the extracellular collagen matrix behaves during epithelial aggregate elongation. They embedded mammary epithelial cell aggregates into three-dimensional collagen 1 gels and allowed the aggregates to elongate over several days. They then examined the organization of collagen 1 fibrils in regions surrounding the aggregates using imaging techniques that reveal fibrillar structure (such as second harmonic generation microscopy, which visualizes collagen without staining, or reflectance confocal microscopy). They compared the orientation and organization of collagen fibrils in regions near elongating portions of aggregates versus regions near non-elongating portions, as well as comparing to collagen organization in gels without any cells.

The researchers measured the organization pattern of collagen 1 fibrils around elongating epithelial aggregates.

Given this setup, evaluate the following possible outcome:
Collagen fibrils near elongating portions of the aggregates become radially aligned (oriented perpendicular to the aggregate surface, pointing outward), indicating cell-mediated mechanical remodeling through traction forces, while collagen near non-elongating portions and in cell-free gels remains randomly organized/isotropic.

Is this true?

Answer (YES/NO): NO